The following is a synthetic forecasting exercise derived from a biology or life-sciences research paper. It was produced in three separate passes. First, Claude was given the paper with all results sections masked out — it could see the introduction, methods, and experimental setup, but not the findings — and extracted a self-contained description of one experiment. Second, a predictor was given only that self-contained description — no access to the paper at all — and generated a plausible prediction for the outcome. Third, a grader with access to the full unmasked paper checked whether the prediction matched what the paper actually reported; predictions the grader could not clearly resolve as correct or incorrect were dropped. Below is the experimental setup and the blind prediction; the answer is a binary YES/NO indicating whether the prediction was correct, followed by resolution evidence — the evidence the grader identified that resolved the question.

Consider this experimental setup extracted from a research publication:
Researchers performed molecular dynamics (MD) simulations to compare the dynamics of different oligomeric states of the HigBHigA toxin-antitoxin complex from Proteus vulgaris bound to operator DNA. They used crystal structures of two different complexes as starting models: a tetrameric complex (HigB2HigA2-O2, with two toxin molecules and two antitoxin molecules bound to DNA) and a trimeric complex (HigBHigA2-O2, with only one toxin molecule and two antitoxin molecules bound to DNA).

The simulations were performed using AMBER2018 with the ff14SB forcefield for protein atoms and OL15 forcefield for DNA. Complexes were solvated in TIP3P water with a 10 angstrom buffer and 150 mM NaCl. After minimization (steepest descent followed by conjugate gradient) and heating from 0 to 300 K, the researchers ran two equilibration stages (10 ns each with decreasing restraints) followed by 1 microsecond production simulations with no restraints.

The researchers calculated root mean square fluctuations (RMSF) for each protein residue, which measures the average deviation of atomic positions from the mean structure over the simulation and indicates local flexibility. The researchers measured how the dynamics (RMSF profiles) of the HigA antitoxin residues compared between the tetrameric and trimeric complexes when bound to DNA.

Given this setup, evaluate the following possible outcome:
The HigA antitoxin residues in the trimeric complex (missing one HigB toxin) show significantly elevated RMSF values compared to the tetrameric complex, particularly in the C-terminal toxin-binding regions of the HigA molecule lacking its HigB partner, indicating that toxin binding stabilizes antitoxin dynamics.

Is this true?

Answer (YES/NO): NO